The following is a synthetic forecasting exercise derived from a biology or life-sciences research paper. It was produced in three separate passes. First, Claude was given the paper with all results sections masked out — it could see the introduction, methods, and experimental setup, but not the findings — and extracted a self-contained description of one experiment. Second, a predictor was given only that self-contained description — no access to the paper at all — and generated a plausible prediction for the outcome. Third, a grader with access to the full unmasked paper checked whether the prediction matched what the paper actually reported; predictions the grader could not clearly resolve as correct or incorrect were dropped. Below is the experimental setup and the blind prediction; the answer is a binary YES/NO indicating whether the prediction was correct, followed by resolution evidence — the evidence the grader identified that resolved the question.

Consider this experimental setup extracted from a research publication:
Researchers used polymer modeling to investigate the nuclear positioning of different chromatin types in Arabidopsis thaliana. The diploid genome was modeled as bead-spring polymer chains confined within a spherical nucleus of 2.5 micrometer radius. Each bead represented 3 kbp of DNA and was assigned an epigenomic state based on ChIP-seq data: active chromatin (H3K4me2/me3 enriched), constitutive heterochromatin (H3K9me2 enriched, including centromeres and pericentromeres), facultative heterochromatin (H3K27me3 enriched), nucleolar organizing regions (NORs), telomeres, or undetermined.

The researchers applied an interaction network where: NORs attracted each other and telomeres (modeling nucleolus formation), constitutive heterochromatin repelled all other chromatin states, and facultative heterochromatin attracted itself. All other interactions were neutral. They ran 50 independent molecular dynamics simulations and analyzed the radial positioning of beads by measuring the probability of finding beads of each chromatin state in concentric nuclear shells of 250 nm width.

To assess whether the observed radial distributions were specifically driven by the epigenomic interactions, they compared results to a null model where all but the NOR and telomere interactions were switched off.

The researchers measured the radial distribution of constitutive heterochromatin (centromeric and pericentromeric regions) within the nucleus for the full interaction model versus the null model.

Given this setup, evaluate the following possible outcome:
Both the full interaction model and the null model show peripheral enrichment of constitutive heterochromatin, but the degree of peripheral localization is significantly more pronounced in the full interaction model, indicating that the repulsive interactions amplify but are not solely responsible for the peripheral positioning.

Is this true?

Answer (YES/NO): NO